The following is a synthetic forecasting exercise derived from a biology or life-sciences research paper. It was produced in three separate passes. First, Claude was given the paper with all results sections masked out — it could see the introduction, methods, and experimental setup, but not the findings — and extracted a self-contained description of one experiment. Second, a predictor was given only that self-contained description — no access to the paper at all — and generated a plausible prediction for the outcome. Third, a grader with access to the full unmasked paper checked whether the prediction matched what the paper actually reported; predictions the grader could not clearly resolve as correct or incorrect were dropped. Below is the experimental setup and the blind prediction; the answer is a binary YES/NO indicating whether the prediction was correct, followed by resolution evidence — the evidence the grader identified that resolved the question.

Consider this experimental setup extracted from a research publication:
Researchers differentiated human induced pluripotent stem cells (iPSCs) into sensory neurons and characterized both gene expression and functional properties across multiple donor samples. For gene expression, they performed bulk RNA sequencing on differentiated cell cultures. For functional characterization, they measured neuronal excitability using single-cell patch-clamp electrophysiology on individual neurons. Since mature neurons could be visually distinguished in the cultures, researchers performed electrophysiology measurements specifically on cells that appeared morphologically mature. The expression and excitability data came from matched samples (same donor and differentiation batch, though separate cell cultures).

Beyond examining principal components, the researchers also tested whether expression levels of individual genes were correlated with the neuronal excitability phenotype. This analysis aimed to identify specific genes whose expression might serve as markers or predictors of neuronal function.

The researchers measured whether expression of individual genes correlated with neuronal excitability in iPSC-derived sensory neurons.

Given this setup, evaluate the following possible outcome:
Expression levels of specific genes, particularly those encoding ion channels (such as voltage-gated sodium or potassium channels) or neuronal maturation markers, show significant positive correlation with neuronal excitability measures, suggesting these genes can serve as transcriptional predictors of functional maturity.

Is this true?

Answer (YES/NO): NO